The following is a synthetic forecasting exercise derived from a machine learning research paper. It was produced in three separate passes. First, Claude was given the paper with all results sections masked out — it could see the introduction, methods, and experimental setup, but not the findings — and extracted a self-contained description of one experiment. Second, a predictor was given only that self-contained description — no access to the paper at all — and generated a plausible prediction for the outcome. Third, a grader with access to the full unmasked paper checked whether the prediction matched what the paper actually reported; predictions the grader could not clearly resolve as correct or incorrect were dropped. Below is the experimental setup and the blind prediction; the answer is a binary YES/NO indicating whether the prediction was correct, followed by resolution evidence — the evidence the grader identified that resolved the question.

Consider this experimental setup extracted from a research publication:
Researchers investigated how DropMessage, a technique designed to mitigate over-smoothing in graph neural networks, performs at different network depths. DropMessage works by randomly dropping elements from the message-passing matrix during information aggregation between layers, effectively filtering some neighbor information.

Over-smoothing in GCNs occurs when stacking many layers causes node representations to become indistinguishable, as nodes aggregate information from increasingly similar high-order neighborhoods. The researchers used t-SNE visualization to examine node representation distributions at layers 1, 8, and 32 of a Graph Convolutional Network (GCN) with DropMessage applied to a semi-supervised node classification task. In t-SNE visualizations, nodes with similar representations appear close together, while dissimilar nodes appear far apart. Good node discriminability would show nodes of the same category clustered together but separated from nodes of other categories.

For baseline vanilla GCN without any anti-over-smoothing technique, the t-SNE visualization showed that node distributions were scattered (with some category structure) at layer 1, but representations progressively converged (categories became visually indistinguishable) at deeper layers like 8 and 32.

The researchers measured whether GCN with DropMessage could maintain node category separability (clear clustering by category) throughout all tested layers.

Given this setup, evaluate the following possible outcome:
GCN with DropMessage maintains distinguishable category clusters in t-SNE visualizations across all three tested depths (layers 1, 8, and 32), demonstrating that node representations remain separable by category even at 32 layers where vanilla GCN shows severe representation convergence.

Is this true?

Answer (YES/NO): NO